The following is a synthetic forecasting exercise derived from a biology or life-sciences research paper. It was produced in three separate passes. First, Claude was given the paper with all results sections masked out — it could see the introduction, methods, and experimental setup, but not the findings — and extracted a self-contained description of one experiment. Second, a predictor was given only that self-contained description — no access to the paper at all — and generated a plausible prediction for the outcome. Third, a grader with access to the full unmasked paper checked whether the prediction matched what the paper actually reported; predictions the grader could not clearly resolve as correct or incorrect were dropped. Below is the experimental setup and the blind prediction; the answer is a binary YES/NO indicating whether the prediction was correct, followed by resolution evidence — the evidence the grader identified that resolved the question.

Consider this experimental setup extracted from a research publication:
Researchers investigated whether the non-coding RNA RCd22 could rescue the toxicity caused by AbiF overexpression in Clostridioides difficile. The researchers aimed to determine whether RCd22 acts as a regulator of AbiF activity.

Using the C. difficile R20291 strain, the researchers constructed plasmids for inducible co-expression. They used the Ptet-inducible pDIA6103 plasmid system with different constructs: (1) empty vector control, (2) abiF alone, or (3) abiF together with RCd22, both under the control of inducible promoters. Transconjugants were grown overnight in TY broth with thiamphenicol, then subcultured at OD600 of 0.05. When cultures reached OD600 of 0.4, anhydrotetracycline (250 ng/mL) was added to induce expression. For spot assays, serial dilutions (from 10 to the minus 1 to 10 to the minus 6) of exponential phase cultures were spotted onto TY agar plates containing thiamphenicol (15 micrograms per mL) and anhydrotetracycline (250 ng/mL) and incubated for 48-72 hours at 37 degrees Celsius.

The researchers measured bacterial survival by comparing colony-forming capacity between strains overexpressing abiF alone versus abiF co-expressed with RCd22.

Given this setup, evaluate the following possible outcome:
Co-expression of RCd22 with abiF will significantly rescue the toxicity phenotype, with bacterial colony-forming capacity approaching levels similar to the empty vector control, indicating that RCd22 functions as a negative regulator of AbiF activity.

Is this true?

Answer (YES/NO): YES